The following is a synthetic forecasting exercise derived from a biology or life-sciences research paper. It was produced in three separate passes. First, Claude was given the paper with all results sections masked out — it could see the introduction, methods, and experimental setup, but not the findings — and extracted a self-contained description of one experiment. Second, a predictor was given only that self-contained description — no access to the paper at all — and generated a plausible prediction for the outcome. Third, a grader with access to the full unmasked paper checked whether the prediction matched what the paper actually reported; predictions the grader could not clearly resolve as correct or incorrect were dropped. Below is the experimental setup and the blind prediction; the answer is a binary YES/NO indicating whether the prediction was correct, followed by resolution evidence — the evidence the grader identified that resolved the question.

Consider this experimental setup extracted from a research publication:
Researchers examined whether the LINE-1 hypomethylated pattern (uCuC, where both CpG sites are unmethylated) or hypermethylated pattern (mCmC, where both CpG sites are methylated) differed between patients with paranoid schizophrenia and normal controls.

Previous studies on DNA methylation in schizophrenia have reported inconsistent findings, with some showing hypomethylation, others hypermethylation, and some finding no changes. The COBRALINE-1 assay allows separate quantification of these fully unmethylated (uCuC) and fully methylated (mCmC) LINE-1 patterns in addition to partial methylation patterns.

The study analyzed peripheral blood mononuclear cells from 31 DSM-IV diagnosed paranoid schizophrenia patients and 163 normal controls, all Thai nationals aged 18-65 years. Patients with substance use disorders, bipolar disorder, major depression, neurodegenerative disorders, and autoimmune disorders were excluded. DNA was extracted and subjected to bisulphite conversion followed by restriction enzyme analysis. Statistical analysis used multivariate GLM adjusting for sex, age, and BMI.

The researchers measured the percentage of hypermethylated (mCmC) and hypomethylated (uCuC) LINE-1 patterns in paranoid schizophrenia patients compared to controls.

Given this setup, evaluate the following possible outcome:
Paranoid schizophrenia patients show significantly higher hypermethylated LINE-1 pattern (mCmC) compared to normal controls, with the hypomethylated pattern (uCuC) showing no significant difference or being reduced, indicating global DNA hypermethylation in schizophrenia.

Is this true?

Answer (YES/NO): NO